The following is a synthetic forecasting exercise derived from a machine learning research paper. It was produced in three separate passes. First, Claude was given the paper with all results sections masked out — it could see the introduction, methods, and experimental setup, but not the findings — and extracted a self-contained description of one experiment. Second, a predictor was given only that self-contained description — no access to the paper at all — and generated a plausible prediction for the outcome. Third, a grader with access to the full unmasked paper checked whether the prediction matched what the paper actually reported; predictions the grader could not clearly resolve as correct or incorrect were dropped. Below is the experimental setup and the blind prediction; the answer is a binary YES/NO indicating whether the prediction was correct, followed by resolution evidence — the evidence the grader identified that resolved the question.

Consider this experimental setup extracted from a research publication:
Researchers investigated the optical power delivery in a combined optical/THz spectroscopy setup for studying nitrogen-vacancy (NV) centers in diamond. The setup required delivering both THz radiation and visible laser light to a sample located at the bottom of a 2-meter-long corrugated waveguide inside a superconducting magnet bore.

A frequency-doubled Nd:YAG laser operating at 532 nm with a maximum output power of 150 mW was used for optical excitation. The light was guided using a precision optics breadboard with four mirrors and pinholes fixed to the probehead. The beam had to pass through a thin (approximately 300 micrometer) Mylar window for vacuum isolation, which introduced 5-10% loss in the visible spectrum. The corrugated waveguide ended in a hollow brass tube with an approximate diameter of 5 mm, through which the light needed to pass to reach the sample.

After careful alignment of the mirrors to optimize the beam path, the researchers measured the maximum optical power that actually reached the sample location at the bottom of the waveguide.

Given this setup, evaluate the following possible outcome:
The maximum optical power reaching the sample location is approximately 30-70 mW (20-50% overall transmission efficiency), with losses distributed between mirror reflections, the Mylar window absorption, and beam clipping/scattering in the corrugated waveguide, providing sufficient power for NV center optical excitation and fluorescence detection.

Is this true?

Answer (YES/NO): NO